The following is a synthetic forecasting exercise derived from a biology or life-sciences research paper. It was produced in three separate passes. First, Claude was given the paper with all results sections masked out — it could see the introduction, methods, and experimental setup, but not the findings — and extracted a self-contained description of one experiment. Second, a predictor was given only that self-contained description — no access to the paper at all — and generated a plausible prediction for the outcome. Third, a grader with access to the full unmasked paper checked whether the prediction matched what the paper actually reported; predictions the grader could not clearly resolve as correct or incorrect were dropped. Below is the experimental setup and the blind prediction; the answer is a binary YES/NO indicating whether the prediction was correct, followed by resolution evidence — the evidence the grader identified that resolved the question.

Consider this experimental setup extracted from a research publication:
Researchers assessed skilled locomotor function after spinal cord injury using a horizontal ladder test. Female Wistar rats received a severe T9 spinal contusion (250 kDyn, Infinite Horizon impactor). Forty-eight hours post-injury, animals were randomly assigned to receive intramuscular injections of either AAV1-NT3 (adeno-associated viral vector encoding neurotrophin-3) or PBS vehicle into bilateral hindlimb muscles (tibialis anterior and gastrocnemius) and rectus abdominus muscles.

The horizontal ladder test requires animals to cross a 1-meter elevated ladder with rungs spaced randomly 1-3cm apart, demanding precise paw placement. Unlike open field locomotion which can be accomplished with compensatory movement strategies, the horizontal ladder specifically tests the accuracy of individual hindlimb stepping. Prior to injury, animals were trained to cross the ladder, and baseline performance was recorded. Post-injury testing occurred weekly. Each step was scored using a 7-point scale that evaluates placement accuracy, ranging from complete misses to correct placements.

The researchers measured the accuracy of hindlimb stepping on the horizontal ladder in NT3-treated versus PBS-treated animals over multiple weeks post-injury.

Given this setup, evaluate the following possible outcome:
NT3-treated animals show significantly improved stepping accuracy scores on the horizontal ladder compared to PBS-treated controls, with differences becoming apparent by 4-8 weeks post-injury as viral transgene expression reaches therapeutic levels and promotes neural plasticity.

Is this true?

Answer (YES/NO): YES